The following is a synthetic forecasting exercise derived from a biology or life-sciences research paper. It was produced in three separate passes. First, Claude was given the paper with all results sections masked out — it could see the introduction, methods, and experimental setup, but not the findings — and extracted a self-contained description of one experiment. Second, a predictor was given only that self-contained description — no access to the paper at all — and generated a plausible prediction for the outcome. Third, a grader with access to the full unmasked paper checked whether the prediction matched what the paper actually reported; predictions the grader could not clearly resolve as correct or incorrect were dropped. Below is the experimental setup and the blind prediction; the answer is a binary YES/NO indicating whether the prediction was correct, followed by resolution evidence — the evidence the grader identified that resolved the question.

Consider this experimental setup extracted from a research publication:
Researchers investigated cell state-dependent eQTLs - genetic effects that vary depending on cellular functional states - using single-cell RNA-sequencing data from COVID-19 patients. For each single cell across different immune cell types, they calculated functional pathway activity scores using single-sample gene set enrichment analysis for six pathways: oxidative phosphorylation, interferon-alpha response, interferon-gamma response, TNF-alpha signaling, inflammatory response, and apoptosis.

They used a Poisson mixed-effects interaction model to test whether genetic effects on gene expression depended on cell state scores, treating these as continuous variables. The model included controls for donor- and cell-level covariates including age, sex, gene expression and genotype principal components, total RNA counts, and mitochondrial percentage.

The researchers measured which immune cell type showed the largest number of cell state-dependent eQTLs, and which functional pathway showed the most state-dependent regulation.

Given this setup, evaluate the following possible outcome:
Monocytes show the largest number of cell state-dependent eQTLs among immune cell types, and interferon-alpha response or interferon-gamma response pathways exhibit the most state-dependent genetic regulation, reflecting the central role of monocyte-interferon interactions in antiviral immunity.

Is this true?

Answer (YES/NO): NO